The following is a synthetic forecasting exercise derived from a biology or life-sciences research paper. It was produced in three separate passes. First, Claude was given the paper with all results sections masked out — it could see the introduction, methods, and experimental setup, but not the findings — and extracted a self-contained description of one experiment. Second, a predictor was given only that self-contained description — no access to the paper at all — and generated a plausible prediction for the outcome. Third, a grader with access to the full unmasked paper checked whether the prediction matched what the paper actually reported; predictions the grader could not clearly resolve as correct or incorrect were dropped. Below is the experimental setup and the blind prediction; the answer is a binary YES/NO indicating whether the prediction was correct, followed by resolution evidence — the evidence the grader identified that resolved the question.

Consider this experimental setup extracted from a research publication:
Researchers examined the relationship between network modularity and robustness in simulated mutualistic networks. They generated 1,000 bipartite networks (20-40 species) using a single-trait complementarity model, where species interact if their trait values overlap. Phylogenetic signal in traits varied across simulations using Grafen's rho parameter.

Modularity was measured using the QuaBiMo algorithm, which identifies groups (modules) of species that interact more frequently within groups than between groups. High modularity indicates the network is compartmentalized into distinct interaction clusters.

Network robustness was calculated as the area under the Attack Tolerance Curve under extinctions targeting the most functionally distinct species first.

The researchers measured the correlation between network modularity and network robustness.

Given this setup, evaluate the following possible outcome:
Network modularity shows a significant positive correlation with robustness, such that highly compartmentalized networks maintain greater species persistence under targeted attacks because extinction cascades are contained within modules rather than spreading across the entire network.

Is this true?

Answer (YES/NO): NO